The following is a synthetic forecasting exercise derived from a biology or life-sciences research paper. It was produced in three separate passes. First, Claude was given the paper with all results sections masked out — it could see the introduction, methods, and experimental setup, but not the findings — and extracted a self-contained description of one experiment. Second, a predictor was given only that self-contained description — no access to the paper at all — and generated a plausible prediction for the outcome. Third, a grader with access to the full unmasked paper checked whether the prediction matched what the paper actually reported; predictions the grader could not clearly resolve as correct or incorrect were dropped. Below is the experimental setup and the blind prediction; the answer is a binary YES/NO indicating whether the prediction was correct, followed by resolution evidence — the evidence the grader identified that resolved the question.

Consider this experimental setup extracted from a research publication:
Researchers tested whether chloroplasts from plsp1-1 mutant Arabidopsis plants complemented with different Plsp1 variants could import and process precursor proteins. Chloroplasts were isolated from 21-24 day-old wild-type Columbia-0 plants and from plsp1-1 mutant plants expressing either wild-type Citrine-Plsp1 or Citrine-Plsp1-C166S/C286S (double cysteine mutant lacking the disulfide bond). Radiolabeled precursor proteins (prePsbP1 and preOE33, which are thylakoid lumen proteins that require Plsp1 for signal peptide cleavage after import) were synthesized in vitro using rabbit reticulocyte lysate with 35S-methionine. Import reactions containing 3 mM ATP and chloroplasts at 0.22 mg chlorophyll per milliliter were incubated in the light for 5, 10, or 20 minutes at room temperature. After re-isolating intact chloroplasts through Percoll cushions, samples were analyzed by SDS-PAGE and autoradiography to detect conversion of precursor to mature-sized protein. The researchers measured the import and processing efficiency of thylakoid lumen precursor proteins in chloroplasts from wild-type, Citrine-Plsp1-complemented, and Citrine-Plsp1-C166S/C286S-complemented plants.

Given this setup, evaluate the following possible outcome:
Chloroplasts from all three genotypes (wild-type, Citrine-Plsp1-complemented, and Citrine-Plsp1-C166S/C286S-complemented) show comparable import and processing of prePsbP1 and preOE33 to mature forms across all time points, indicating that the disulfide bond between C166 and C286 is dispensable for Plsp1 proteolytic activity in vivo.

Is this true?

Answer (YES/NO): YES